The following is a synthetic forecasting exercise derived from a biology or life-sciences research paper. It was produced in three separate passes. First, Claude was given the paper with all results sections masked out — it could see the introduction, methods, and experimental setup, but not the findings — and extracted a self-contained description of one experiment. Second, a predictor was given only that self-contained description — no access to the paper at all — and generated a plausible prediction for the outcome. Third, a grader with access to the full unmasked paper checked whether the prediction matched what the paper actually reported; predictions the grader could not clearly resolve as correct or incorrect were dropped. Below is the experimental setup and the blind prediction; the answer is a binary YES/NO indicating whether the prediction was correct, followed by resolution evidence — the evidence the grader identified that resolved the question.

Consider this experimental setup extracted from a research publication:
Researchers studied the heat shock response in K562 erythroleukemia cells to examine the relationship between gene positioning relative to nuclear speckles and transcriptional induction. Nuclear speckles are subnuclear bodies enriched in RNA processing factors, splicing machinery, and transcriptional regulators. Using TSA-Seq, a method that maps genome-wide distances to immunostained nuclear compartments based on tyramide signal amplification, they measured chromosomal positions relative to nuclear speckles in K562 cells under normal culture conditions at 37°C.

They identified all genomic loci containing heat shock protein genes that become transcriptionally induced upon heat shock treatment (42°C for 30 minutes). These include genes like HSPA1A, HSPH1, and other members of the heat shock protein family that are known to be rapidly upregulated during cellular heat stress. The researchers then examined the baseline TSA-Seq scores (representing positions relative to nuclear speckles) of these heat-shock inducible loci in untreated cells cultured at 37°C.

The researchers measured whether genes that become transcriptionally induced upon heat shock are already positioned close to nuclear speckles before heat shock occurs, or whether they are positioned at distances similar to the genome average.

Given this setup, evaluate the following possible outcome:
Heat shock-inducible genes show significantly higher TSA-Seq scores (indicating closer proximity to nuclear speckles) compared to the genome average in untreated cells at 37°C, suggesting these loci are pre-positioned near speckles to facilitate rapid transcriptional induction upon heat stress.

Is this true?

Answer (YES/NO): NO